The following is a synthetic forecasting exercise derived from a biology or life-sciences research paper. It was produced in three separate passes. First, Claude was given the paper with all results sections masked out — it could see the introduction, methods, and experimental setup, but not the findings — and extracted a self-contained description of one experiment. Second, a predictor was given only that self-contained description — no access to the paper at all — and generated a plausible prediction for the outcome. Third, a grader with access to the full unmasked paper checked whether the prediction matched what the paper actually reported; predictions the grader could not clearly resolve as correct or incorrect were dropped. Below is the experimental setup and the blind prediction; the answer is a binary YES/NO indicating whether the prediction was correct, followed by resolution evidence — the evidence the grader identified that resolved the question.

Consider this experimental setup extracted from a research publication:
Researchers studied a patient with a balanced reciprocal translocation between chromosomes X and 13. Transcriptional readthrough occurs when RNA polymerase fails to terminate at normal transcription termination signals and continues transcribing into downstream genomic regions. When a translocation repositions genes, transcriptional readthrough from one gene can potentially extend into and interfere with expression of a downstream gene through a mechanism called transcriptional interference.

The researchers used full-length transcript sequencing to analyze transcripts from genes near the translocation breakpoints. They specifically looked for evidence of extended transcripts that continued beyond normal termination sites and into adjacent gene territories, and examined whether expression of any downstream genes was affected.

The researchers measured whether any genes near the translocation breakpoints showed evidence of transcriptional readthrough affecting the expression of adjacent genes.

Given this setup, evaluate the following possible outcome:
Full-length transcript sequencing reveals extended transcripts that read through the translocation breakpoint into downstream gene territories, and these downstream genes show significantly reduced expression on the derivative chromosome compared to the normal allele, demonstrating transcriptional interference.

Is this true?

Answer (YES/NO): YES